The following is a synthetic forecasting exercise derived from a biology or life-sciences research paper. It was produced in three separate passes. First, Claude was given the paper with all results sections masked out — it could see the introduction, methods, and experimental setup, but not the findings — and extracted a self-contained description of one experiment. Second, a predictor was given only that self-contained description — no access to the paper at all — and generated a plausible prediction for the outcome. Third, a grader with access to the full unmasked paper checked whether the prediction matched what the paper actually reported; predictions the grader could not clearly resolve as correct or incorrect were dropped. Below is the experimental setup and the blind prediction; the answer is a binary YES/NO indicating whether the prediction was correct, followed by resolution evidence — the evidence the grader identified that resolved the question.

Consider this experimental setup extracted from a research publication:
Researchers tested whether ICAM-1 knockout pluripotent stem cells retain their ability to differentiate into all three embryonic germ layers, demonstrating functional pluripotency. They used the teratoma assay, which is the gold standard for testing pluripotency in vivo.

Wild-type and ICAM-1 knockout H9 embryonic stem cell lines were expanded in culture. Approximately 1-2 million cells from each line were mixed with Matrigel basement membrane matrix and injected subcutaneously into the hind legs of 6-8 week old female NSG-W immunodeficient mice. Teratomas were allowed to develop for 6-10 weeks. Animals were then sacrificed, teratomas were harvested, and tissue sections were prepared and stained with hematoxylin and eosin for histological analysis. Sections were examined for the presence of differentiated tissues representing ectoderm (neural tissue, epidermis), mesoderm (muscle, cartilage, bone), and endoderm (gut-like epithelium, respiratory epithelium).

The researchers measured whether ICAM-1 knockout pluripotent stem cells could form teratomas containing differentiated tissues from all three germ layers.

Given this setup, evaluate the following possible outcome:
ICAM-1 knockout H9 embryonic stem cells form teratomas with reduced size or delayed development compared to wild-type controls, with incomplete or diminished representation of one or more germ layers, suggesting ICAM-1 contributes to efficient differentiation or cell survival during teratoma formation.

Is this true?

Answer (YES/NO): NO